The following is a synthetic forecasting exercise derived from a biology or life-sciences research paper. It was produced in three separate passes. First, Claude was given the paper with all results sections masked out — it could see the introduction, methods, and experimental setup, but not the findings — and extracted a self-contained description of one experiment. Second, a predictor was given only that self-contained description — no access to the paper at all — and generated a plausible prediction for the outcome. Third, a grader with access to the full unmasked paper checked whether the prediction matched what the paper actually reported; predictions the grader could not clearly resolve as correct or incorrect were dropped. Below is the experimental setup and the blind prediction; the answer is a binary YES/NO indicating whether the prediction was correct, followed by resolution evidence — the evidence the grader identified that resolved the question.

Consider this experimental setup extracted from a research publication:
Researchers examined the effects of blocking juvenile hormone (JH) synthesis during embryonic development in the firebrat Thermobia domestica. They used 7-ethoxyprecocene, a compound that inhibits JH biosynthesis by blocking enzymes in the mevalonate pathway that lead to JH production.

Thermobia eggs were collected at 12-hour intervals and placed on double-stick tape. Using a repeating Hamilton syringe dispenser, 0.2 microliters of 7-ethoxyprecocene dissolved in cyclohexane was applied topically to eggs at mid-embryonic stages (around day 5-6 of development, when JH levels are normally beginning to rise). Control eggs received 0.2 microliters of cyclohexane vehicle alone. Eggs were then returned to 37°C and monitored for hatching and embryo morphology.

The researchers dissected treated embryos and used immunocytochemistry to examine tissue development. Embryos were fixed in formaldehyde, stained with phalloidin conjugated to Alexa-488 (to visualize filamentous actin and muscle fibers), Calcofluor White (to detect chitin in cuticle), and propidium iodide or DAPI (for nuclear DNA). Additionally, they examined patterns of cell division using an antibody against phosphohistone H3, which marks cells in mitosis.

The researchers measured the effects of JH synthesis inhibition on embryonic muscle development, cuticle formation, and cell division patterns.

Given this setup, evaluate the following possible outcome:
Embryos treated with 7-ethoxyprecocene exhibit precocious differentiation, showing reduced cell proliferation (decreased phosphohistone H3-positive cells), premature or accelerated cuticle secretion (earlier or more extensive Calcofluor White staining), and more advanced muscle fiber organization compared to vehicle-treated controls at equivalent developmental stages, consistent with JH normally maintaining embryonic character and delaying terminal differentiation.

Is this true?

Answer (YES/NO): NO